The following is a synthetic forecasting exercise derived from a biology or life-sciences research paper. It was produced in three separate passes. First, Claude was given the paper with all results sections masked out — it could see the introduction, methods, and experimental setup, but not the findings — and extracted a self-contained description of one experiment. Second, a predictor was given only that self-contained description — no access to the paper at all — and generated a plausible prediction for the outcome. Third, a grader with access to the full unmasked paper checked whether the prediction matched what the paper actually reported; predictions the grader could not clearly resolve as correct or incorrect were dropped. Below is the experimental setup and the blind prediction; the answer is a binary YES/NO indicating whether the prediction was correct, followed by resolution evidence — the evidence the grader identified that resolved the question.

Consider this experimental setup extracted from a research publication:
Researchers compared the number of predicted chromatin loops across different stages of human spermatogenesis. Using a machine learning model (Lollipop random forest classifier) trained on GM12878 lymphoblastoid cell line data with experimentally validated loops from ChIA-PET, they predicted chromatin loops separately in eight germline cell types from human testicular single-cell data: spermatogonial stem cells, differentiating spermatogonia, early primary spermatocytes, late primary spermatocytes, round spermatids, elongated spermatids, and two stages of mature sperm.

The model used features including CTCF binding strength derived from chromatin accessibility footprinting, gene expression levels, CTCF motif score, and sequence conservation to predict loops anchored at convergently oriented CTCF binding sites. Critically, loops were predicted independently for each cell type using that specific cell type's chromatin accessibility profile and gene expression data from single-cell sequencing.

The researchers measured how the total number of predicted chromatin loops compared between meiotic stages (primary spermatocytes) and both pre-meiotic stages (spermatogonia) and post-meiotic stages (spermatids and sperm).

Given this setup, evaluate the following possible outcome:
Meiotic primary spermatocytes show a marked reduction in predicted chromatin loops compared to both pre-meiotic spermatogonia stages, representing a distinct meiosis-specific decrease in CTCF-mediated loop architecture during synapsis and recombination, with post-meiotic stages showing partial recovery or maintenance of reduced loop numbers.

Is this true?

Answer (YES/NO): NO